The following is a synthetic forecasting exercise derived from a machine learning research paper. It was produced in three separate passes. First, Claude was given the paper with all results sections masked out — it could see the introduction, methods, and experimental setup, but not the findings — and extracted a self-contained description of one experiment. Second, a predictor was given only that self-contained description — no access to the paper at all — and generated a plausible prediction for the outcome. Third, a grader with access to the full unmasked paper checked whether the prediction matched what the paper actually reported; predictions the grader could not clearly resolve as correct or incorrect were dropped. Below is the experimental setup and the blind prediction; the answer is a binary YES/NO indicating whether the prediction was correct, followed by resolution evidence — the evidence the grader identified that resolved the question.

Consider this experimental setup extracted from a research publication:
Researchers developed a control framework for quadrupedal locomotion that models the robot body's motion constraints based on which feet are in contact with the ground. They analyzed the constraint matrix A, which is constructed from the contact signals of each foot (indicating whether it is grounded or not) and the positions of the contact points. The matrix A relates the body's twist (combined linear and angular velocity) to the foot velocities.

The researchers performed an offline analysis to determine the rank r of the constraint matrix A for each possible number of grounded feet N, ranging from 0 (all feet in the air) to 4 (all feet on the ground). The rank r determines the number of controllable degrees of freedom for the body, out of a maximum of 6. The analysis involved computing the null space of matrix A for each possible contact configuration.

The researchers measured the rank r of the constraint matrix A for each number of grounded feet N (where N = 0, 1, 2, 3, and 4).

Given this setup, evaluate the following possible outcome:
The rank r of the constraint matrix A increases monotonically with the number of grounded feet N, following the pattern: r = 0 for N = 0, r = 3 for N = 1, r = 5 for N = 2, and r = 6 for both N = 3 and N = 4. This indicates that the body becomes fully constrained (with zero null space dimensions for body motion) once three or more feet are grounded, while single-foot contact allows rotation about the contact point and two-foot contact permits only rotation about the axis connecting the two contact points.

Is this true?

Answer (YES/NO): YES